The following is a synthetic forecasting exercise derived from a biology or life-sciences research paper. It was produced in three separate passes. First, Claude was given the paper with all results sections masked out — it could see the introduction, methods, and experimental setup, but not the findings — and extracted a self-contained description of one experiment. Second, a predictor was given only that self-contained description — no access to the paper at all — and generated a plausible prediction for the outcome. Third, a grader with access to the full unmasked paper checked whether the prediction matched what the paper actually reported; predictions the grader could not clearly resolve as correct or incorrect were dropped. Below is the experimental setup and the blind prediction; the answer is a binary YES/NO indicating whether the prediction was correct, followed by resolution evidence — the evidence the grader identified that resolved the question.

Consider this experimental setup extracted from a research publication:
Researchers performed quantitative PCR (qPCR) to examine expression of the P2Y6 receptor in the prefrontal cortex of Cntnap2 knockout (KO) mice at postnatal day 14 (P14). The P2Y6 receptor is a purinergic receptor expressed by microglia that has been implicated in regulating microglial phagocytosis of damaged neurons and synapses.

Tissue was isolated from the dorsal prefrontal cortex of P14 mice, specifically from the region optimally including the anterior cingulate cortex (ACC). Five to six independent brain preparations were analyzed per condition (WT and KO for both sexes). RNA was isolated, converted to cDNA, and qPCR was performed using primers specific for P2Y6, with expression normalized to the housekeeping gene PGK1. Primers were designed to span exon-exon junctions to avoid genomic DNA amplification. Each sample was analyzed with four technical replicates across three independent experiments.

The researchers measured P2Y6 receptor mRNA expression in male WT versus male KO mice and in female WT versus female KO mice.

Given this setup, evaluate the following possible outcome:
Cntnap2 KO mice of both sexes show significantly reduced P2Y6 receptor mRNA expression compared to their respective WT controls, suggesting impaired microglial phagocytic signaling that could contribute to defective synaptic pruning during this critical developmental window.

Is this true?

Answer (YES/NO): NO